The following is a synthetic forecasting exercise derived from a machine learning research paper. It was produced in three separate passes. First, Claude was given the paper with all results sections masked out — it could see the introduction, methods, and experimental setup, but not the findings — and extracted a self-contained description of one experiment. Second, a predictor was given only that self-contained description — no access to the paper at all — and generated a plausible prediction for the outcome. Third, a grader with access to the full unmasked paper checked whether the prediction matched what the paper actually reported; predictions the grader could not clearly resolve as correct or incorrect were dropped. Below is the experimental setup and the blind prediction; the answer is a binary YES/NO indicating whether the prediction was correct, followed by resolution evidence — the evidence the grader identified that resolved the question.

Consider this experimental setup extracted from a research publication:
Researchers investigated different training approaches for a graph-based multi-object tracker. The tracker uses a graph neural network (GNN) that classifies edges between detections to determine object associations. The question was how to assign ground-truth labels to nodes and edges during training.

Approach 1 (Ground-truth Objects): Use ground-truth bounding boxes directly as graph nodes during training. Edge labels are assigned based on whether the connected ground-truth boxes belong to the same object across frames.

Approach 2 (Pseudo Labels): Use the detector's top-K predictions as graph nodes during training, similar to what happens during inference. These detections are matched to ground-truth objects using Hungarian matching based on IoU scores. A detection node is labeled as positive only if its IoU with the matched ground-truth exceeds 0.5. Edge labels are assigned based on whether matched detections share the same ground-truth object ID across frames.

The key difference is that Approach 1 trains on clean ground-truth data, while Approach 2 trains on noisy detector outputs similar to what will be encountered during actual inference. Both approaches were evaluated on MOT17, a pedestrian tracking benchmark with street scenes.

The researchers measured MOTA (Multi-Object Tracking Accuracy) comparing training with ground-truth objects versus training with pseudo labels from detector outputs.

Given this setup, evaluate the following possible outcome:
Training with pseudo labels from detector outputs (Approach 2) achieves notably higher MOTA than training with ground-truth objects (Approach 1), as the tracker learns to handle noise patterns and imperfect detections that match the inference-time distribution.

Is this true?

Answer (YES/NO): YES